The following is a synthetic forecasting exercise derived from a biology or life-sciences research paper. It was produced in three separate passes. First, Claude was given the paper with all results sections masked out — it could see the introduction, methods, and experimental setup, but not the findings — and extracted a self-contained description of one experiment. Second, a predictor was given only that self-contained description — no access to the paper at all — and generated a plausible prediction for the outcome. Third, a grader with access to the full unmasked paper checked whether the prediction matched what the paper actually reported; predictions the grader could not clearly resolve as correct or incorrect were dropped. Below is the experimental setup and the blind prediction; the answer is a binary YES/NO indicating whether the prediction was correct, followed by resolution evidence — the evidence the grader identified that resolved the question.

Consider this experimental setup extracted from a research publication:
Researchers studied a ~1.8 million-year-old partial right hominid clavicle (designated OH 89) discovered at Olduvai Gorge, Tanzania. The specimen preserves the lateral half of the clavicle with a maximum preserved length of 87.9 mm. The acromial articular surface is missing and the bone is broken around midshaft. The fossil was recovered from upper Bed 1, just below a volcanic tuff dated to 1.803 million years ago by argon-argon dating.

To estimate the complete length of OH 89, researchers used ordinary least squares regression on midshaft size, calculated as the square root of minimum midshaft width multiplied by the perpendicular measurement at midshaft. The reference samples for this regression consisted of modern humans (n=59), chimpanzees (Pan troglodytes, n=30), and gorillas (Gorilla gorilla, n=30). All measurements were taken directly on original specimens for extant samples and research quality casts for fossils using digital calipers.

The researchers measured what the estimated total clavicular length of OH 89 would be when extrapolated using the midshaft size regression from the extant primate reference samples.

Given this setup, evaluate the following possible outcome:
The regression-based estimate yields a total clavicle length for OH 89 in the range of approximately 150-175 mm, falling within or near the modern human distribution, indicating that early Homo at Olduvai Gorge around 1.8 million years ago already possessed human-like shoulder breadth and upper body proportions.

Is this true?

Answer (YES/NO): YES